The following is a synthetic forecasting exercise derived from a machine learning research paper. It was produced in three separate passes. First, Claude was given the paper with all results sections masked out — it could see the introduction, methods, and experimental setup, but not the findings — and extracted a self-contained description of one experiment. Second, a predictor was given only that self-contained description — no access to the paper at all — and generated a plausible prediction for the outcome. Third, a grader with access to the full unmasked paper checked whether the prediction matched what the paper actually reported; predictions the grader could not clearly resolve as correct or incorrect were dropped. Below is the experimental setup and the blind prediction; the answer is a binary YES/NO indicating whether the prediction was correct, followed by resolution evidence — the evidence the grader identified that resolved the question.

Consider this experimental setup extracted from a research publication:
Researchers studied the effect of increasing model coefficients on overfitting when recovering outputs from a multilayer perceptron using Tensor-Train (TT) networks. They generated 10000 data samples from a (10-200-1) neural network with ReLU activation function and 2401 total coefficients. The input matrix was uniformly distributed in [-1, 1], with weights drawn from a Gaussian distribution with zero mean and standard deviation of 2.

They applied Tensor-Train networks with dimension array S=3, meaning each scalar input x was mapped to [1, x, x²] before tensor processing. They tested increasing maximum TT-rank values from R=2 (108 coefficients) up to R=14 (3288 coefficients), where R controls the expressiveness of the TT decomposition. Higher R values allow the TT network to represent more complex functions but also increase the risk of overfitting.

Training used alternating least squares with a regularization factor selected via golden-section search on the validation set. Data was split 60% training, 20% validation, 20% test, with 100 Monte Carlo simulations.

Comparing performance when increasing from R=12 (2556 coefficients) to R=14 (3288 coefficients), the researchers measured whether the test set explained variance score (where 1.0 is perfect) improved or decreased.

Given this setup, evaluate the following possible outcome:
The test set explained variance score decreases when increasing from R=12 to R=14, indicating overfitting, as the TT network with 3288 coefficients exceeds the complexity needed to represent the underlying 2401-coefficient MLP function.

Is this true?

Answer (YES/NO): YES